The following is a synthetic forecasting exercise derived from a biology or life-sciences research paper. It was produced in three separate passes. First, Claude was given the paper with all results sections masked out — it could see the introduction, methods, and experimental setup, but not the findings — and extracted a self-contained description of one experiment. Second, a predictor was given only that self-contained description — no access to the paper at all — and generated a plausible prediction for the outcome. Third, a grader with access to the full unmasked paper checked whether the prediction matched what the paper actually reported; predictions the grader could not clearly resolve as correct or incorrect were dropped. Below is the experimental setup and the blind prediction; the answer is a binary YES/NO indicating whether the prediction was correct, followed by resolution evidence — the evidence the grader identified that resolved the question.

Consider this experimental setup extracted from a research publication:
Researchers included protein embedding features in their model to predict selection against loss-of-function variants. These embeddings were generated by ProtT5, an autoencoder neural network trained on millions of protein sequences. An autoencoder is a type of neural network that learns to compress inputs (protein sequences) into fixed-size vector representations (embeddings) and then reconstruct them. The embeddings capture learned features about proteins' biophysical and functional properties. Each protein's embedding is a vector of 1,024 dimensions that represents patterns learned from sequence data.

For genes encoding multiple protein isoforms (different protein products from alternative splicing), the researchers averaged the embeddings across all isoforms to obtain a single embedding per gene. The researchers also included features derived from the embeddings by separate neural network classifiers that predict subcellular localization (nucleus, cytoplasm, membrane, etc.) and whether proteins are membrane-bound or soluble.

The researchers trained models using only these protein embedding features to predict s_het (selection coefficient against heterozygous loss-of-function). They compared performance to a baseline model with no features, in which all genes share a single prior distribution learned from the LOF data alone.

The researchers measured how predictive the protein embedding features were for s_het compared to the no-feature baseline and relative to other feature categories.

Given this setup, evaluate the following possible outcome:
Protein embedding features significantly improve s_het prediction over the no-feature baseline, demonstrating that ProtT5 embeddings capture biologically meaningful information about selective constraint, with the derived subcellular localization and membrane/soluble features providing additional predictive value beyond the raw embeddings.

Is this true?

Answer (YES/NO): NO